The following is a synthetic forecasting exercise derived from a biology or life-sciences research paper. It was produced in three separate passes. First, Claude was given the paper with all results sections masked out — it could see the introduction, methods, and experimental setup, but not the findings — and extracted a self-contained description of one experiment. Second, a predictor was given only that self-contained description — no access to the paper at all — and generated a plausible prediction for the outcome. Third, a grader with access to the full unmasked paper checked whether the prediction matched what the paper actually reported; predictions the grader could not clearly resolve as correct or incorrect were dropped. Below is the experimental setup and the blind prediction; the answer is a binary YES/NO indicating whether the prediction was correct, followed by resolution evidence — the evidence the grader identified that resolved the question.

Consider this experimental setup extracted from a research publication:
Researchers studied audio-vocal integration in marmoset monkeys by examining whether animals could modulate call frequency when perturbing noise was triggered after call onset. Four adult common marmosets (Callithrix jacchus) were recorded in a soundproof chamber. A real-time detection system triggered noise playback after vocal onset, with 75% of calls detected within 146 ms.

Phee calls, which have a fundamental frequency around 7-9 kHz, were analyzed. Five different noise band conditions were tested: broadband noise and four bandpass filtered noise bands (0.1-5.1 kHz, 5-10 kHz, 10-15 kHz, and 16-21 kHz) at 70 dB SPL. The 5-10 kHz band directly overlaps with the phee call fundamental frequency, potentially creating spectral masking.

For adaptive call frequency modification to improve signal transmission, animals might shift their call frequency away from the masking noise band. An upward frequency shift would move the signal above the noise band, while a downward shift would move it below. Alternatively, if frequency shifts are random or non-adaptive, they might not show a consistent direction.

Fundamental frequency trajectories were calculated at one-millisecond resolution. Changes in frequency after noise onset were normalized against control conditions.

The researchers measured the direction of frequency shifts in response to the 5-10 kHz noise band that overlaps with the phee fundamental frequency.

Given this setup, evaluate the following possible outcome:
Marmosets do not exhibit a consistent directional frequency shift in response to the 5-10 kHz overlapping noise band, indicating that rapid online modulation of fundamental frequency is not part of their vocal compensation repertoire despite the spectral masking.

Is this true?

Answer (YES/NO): NO